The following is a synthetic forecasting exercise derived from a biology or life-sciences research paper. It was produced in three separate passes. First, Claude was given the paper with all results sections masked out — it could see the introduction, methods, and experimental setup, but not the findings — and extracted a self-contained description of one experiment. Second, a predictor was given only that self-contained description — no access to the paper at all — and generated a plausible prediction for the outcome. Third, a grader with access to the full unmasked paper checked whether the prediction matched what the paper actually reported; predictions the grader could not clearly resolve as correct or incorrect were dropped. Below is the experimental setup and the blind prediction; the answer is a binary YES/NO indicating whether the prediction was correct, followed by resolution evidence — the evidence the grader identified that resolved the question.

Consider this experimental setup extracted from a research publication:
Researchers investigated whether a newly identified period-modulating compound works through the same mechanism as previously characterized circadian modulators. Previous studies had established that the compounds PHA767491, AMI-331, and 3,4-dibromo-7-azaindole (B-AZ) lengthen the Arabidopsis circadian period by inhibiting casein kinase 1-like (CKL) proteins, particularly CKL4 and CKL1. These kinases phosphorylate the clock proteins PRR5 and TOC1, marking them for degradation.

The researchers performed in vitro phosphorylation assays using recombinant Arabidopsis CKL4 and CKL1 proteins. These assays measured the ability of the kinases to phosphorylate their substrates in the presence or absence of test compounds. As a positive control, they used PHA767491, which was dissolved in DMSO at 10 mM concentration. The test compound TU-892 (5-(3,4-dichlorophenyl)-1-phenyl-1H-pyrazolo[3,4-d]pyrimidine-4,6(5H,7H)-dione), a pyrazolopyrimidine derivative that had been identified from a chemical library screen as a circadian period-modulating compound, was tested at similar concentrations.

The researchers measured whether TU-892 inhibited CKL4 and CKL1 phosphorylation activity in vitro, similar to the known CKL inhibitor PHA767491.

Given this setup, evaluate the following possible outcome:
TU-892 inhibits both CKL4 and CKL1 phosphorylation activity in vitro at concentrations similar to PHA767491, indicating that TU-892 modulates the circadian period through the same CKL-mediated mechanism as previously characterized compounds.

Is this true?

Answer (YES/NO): NO